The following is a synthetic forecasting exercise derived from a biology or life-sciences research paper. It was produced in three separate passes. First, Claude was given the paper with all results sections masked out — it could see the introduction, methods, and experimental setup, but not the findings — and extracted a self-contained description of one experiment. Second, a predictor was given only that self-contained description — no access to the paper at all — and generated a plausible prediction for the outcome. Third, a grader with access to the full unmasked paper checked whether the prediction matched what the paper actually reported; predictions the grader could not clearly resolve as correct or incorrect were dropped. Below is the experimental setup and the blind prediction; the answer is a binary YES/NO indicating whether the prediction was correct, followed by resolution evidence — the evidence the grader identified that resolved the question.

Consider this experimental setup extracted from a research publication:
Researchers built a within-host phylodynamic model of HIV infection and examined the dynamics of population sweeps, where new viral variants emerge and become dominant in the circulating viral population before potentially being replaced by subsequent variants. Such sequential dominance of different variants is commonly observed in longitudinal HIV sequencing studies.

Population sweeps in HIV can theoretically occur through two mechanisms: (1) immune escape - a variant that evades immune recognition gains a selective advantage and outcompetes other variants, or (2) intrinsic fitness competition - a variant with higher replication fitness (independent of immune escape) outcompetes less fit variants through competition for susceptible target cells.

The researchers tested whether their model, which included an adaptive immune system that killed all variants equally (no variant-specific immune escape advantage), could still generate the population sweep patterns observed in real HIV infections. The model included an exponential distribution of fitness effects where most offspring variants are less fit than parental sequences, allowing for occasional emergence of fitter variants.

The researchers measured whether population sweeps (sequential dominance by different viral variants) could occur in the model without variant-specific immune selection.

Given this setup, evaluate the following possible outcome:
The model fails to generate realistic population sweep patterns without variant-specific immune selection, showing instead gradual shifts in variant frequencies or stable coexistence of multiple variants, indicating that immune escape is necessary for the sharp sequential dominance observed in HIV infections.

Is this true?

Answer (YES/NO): NO